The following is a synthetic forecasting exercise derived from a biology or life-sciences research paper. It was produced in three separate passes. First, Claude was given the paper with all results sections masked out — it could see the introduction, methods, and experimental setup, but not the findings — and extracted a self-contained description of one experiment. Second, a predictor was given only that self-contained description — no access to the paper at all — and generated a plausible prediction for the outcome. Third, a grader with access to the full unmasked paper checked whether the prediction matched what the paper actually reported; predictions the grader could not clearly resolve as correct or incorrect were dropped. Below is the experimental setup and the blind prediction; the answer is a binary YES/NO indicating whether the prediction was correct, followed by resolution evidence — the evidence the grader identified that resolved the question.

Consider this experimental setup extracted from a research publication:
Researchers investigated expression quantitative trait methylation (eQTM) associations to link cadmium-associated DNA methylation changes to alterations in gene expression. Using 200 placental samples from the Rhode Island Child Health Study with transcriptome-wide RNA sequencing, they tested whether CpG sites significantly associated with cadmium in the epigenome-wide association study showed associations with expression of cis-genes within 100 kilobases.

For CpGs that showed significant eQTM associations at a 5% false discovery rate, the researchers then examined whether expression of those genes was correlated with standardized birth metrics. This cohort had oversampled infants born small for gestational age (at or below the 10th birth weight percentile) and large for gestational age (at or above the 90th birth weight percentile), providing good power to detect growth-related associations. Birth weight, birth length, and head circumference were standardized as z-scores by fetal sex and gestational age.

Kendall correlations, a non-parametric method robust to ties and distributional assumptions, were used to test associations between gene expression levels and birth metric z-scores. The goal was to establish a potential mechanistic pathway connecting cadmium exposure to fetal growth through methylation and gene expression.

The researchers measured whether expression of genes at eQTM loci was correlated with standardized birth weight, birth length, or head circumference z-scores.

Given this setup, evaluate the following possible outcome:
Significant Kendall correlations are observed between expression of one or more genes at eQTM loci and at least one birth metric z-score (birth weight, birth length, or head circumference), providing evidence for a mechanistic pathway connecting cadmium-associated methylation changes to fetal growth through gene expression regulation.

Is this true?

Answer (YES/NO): YES